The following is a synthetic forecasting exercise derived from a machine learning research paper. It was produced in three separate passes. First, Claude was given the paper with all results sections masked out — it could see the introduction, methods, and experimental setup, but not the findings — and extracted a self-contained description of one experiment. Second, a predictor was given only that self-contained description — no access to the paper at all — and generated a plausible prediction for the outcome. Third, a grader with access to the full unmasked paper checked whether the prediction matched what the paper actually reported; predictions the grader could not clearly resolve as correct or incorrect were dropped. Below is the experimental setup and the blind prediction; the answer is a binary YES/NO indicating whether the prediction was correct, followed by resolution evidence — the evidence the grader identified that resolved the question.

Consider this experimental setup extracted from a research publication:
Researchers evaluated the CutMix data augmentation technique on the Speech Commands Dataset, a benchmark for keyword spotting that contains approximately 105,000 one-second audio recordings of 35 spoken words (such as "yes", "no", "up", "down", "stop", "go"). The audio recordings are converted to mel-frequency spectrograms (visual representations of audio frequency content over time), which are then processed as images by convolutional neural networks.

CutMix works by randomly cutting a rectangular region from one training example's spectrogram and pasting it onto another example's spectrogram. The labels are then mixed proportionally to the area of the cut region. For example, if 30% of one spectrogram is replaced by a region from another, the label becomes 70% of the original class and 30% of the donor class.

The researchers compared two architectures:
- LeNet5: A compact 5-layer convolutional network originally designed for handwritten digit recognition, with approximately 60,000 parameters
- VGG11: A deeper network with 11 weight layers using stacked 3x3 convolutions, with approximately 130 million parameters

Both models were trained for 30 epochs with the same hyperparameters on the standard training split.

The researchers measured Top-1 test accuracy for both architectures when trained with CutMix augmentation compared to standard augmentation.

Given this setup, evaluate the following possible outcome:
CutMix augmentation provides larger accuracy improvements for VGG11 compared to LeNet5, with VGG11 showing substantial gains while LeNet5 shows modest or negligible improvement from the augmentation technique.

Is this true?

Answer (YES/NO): NO